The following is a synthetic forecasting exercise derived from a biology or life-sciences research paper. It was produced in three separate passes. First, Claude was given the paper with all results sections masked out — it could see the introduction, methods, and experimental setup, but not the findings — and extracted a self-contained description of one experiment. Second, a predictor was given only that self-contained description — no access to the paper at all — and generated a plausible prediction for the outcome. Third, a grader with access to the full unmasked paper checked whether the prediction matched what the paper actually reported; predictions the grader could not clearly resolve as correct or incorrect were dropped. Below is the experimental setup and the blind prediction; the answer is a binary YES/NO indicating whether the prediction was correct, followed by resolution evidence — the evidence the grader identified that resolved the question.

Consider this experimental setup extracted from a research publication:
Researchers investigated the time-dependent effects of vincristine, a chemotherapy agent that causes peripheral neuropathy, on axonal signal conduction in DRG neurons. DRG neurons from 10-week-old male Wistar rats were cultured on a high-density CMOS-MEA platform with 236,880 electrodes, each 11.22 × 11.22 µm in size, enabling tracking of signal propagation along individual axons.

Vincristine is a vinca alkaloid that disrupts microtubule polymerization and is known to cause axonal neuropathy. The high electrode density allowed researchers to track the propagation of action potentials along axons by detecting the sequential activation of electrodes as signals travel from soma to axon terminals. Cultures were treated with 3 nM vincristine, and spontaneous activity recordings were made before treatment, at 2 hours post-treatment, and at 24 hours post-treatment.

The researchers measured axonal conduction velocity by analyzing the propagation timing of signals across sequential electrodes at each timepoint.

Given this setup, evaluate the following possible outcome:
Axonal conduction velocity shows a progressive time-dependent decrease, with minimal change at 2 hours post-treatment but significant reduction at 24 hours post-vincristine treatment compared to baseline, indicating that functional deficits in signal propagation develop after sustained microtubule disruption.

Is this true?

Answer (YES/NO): NO